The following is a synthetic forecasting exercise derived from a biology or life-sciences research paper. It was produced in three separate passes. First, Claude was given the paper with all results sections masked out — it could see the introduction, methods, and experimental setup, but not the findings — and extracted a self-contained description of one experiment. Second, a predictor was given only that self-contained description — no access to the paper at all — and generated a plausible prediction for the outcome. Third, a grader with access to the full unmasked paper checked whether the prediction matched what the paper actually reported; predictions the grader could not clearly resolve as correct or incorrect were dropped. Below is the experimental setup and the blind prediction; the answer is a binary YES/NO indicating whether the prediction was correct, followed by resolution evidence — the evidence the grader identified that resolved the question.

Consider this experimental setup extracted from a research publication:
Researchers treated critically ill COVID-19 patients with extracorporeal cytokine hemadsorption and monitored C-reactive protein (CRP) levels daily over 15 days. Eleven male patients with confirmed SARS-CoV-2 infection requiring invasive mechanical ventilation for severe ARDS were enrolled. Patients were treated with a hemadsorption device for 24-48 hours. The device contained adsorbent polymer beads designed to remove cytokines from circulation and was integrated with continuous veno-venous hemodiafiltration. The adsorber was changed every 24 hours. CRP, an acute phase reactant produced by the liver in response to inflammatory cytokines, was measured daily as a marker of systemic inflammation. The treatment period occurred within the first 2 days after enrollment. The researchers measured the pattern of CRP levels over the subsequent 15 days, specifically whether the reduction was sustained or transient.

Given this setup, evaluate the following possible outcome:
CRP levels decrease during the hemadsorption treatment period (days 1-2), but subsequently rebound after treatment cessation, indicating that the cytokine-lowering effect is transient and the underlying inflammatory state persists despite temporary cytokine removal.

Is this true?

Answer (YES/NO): NO